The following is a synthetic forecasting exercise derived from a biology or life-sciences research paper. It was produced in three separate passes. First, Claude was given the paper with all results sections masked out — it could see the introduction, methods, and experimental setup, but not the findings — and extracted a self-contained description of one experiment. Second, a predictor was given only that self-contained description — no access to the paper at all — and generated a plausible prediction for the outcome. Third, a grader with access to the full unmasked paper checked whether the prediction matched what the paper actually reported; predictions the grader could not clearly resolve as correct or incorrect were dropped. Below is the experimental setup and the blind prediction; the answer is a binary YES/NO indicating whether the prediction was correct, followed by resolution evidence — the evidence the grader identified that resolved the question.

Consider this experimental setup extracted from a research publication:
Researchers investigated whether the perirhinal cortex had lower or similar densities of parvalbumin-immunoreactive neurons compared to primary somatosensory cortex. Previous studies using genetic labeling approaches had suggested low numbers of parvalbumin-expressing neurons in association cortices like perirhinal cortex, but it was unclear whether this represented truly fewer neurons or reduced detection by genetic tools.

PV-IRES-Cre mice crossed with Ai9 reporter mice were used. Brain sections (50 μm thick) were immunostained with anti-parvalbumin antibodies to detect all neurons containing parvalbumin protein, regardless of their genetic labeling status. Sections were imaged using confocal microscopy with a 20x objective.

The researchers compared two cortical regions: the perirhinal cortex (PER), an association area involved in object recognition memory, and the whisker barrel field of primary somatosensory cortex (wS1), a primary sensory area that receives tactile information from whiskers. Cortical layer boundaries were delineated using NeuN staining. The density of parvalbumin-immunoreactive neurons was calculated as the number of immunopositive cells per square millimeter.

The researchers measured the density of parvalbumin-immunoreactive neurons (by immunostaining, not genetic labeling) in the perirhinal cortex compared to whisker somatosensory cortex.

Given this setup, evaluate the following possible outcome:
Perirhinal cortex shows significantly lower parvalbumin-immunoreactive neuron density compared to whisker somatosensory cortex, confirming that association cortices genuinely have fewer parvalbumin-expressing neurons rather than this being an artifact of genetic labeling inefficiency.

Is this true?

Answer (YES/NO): YES